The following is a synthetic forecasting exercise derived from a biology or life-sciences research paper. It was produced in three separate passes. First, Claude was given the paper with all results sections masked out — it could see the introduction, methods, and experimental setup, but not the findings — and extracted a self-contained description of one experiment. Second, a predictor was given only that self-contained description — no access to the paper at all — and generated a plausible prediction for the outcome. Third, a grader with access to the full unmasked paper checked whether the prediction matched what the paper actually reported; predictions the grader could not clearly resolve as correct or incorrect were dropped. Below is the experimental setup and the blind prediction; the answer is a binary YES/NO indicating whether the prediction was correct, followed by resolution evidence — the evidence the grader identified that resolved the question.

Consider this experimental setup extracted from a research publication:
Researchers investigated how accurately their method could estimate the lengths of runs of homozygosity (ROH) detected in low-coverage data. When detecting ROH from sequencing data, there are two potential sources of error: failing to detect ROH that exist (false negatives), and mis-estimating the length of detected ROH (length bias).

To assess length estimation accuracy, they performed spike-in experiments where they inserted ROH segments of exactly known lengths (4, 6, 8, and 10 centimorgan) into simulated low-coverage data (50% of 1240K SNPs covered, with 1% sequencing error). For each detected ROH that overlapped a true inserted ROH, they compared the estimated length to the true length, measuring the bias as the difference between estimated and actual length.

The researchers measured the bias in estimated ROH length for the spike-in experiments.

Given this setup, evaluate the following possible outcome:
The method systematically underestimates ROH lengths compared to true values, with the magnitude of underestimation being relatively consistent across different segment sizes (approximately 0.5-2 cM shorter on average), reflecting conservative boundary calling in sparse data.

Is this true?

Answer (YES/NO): NO